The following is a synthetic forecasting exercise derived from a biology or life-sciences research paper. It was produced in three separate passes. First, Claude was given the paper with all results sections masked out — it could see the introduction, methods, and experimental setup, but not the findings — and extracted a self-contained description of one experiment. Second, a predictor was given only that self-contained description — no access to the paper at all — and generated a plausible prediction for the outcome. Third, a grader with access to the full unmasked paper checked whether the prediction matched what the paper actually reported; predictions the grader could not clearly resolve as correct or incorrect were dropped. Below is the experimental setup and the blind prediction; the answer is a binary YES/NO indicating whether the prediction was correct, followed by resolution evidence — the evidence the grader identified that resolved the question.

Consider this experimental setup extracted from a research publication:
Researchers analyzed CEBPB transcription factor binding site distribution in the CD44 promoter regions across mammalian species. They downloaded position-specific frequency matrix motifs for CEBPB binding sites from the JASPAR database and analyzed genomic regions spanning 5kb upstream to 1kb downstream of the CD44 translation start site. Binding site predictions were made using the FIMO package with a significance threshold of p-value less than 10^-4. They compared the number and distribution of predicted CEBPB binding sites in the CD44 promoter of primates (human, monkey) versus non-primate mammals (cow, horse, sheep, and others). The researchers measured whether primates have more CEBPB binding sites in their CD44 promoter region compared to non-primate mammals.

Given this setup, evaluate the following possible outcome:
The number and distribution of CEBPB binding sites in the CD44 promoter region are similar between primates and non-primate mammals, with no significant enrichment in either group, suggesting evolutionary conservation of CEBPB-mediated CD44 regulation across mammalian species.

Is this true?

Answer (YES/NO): NO